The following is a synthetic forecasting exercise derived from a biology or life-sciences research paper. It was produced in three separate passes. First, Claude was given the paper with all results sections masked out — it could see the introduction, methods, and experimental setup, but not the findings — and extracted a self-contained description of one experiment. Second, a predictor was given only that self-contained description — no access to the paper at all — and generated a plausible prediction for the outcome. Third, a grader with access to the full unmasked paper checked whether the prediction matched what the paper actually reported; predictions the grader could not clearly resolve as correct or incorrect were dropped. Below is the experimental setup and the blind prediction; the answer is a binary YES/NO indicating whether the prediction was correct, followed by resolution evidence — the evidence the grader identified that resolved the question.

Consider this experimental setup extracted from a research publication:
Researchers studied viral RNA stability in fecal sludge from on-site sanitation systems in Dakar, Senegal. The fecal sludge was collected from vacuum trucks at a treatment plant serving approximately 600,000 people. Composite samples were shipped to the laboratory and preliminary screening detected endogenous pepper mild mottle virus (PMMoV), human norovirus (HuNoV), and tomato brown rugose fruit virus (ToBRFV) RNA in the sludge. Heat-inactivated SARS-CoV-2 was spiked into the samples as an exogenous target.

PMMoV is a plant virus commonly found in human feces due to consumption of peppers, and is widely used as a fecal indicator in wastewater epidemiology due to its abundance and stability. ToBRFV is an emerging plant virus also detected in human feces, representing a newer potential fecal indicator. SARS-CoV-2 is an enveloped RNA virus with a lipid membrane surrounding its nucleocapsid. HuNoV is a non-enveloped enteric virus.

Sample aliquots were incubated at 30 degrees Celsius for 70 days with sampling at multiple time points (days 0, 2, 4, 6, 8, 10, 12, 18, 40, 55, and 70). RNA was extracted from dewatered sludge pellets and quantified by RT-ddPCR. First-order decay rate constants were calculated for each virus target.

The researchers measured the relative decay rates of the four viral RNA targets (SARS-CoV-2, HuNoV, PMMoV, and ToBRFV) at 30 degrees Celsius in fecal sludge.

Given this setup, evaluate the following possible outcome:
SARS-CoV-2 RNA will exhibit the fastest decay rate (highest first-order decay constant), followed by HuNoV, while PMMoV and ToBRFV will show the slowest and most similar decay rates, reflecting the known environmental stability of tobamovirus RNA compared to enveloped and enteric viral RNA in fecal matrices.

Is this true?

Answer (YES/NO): NO